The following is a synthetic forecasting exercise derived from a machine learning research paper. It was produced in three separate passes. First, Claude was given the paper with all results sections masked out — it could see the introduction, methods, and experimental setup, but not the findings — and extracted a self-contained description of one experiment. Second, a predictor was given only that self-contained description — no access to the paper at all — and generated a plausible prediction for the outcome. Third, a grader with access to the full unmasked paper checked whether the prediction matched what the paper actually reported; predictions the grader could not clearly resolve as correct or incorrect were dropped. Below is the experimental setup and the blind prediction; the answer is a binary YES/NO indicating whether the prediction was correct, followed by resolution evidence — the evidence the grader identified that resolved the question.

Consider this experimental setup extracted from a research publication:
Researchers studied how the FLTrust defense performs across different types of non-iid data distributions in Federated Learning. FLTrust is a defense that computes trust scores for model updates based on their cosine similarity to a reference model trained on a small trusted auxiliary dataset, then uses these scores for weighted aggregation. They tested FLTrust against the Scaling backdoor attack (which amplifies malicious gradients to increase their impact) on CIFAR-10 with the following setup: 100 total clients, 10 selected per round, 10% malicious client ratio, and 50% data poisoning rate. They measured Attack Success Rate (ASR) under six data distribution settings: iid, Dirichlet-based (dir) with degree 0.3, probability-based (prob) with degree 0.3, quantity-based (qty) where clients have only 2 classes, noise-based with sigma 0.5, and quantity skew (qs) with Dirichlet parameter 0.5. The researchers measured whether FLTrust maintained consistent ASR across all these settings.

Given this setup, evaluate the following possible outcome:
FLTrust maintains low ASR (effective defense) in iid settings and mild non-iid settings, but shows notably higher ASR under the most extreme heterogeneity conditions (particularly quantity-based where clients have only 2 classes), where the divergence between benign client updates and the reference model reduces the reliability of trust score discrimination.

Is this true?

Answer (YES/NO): NO